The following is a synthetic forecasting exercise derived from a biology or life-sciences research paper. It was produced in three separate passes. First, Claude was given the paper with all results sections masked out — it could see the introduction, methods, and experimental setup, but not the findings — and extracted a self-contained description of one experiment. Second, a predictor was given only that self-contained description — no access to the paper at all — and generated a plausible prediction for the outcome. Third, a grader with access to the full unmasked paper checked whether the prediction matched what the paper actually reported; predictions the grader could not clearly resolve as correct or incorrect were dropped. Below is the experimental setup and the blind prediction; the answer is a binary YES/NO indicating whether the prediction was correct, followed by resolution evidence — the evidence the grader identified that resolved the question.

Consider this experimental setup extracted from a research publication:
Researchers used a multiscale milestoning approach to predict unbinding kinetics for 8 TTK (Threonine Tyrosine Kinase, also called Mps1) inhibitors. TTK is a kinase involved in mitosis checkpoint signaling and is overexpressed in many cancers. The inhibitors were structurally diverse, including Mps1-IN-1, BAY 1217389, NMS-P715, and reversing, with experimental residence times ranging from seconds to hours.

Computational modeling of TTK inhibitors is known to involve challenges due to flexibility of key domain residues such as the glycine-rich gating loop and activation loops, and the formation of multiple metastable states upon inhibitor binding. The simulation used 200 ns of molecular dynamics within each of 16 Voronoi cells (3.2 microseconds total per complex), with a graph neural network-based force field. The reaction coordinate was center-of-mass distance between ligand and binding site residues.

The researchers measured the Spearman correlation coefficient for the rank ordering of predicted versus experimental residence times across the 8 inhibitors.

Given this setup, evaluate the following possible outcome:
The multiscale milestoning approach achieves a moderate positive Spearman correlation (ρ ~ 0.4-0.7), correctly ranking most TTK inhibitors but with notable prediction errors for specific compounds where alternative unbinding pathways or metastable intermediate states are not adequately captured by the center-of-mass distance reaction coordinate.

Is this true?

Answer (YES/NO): NO